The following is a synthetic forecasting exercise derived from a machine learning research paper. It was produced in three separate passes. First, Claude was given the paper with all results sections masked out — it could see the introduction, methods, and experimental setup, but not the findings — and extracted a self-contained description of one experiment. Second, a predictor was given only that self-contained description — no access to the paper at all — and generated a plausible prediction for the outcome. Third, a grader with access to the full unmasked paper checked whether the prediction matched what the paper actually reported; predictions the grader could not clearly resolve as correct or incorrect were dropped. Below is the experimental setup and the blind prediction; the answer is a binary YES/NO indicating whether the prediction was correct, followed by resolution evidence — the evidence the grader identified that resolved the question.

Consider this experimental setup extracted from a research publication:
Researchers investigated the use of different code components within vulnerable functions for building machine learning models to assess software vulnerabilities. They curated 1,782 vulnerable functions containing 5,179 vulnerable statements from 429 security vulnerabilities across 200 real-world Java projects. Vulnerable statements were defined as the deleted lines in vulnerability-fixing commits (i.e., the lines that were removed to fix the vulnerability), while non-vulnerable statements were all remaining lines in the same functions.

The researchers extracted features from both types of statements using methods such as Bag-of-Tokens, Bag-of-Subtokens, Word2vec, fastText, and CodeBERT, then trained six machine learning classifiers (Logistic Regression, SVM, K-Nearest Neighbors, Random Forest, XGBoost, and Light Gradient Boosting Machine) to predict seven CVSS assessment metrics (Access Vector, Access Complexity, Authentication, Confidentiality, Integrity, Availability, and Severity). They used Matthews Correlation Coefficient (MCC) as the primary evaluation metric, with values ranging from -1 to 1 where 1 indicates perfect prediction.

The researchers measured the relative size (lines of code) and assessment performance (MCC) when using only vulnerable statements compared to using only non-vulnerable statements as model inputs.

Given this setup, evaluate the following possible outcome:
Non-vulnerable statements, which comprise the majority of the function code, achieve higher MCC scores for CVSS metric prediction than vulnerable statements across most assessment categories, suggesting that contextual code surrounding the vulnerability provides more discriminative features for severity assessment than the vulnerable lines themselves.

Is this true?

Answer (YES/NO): NO